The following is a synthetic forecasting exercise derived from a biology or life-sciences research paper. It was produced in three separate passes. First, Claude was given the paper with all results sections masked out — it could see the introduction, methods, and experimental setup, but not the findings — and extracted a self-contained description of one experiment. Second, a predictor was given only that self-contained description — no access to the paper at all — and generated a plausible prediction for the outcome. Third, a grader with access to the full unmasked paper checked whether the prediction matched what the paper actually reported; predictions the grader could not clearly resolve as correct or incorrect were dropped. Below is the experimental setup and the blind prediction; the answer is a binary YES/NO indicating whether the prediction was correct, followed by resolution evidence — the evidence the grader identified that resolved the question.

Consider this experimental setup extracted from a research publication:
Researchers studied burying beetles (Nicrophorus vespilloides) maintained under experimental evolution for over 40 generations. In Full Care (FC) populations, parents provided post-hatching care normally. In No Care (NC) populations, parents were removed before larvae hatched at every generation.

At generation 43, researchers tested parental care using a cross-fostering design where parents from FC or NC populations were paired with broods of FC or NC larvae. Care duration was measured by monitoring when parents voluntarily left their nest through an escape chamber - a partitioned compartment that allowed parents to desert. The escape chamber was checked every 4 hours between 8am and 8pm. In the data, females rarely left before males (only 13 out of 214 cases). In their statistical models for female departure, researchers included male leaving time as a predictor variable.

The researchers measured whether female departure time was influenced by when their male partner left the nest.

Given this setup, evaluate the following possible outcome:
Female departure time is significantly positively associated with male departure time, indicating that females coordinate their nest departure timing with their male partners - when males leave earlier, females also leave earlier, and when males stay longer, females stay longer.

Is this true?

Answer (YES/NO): YES